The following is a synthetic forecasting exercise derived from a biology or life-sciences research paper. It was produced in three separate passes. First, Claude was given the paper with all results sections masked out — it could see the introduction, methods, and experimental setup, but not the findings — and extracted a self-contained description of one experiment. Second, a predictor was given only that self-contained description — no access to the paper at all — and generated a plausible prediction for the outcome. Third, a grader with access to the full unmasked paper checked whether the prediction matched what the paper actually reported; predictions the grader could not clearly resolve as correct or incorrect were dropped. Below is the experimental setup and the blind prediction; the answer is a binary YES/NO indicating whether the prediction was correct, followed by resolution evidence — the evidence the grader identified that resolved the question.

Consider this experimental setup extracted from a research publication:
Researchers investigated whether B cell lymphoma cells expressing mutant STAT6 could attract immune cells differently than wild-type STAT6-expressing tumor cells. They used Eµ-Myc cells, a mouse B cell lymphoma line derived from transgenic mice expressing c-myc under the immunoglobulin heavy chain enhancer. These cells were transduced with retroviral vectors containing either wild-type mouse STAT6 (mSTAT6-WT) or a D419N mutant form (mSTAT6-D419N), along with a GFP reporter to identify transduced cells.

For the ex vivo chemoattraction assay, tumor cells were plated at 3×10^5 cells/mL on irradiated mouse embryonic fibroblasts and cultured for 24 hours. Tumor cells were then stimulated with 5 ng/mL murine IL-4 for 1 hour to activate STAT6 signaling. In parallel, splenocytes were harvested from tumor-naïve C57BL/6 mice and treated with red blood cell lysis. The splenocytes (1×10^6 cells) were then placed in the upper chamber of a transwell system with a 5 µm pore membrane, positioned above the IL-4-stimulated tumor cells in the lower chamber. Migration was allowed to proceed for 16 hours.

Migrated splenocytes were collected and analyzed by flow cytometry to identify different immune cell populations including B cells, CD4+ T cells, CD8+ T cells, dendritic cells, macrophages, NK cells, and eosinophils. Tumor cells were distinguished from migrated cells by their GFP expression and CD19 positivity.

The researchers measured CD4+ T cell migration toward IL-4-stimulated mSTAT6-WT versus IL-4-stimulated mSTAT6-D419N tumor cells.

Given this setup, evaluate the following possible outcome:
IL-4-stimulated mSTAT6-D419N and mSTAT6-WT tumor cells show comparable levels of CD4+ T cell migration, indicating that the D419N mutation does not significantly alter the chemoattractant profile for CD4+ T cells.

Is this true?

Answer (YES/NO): NO